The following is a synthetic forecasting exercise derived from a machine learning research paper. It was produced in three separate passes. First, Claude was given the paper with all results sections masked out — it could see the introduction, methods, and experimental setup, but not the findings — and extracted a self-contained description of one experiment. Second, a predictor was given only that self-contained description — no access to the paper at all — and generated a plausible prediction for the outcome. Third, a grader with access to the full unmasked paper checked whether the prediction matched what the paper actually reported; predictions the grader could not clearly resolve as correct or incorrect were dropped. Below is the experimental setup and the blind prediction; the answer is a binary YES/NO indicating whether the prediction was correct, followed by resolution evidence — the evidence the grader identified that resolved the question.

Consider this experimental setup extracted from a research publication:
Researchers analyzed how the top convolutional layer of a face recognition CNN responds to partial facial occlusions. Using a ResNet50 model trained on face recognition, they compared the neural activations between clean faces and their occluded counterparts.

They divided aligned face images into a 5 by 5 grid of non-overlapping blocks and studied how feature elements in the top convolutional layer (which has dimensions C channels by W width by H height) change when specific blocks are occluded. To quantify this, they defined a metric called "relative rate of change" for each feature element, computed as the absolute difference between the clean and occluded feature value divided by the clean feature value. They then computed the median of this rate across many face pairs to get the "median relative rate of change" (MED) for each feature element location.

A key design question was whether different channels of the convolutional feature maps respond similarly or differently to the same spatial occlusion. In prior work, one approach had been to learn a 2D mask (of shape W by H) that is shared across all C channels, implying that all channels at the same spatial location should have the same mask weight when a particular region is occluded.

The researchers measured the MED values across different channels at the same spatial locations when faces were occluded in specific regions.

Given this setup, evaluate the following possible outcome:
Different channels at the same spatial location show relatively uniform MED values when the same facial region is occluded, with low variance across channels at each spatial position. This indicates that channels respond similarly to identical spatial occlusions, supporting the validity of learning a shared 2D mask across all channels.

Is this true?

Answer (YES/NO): NO